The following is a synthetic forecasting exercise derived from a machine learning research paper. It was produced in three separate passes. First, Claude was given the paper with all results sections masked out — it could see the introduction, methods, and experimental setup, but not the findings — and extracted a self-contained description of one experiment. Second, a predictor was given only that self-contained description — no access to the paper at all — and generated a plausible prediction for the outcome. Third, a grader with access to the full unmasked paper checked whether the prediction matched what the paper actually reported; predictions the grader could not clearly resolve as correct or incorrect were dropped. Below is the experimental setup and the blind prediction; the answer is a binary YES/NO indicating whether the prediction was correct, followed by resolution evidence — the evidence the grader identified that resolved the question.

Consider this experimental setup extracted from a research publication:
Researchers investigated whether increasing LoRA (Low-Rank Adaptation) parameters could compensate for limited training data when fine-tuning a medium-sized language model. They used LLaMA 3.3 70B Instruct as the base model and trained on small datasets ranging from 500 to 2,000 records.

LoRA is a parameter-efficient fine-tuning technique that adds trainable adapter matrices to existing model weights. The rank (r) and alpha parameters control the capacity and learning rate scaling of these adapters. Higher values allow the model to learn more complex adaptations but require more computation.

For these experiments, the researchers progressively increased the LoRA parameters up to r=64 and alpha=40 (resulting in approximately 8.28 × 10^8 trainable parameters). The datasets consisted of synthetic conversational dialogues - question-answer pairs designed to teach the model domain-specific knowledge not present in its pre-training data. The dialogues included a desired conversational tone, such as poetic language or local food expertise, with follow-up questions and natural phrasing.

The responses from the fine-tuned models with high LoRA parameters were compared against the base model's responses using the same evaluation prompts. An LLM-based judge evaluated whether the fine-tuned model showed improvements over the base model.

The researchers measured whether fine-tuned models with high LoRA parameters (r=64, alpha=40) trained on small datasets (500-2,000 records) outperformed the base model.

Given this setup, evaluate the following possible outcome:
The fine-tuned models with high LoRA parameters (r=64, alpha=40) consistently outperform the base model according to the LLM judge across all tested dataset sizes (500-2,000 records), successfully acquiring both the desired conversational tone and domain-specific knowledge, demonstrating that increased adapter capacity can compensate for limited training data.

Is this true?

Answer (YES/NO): NO